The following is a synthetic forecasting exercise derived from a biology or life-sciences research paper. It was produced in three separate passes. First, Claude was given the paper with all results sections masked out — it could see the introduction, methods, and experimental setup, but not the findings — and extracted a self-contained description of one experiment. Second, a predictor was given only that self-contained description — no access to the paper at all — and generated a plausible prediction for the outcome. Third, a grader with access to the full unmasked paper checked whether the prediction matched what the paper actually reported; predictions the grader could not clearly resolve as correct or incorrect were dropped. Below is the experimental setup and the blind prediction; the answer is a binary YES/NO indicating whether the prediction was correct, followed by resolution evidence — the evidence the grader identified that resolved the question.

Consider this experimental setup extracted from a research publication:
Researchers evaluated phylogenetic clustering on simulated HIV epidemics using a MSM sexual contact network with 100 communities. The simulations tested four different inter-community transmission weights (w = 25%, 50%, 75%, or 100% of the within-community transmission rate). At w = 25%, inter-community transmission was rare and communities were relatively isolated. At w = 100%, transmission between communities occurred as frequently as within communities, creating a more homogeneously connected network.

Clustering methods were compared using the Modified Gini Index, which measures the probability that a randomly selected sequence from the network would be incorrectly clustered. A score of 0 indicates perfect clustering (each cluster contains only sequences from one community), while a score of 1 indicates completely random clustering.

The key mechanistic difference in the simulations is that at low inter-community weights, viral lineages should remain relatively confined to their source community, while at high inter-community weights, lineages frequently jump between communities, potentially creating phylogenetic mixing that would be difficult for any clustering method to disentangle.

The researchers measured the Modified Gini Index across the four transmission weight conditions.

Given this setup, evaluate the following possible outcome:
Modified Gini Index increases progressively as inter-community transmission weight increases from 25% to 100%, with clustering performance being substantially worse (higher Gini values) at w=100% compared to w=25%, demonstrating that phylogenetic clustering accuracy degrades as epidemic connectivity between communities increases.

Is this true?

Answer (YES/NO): NO